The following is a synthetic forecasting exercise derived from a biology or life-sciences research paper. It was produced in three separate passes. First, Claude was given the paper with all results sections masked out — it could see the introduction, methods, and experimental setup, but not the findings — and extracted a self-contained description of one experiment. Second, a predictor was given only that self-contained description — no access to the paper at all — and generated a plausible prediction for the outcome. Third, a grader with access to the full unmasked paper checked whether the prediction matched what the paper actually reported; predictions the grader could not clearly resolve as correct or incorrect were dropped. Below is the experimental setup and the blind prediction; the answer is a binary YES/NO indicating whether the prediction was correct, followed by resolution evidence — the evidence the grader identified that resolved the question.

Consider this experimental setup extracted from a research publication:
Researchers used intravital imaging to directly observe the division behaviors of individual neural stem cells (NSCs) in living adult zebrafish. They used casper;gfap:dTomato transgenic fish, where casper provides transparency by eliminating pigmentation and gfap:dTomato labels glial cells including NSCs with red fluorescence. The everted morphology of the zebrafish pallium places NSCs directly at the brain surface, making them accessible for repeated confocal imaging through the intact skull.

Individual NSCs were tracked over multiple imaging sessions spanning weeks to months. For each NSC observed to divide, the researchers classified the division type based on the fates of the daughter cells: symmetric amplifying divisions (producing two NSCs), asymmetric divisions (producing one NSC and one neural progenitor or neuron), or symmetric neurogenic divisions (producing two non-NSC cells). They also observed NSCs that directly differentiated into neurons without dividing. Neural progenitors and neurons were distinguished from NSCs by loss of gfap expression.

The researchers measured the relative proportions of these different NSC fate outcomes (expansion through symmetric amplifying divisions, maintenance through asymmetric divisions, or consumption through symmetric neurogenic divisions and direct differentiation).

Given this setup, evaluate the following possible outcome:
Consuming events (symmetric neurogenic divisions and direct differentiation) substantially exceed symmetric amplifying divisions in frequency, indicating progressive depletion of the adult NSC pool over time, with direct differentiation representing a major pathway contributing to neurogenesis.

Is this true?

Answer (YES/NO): NO